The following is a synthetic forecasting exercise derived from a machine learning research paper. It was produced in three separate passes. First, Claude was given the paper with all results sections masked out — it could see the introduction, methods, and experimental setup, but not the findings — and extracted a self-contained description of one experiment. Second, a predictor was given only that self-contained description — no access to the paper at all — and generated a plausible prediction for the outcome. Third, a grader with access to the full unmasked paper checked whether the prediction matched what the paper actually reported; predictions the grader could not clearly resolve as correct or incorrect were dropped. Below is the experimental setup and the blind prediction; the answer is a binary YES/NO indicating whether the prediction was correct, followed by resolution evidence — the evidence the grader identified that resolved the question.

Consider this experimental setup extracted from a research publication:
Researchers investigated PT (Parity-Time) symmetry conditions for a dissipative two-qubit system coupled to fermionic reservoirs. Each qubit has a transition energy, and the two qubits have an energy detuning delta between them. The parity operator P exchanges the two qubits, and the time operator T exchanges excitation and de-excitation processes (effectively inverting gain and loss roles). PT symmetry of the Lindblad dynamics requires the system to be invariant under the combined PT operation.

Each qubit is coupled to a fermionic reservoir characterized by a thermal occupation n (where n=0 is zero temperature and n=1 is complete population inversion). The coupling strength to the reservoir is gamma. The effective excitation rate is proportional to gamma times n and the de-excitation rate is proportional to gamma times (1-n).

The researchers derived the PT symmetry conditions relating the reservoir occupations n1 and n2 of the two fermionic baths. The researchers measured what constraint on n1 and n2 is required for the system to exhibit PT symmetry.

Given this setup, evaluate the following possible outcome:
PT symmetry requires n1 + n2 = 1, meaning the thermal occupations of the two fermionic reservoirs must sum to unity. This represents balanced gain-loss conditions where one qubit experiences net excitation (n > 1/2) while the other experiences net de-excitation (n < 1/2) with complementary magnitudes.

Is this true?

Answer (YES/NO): YES